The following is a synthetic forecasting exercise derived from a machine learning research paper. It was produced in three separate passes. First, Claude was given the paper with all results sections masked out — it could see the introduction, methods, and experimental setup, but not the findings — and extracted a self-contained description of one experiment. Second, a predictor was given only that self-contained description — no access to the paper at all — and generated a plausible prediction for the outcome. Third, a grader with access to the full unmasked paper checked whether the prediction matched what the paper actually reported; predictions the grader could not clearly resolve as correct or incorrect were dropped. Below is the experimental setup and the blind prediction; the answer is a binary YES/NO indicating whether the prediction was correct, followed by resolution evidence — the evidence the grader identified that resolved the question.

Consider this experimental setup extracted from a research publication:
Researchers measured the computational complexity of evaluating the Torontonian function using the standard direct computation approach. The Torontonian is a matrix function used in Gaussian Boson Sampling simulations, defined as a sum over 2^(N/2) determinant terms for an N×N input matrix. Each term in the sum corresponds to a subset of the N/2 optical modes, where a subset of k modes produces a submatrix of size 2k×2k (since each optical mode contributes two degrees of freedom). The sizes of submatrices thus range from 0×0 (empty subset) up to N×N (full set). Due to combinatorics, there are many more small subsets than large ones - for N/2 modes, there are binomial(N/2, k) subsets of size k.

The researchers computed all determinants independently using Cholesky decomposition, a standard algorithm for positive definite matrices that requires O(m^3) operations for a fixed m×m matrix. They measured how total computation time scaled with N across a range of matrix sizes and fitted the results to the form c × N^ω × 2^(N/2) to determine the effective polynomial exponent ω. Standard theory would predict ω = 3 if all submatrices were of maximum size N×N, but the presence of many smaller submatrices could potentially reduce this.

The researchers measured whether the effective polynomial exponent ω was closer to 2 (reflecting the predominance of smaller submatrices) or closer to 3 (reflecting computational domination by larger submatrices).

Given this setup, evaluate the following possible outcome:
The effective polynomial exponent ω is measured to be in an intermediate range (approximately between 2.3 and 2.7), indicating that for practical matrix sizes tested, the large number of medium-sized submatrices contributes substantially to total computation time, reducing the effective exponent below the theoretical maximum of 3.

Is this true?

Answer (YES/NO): NO